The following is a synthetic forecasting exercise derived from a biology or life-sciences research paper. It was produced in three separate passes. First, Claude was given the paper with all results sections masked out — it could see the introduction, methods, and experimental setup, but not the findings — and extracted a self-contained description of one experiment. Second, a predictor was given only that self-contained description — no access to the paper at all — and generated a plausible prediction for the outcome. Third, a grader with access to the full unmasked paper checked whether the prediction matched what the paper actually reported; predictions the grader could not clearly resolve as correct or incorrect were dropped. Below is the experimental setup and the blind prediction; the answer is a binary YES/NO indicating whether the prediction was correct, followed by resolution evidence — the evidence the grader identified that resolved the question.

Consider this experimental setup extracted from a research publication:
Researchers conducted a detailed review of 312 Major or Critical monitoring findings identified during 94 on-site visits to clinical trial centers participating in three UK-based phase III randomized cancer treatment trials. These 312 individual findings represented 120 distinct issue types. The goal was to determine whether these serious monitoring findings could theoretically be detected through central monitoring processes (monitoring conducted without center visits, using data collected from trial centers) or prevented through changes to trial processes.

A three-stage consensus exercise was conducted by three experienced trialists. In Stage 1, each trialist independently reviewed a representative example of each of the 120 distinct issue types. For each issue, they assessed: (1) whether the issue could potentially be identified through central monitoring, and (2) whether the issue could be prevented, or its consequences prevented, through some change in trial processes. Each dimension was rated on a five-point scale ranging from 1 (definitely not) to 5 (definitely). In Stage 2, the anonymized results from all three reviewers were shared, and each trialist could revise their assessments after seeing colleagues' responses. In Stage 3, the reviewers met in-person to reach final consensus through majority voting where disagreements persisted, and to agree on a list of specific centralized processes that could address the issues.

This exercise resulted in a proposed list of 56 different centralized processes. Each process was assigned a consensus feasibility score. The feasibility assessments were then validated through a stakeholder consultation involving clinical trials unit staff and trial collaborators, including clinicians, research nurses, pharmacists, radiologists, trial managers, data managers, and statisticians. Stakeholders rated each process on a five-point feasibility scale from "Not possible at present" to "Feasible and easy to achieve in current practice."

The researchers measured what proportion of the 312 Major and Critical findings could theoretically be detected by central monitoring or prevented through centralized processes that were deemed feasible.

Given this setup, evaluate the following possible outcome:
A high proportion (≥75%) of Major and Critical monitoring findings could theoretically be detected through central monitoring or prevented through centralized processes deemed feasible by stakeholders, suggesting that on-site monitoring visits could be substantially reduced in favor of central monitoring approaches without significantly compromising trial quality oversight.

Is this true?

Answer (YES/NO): YES